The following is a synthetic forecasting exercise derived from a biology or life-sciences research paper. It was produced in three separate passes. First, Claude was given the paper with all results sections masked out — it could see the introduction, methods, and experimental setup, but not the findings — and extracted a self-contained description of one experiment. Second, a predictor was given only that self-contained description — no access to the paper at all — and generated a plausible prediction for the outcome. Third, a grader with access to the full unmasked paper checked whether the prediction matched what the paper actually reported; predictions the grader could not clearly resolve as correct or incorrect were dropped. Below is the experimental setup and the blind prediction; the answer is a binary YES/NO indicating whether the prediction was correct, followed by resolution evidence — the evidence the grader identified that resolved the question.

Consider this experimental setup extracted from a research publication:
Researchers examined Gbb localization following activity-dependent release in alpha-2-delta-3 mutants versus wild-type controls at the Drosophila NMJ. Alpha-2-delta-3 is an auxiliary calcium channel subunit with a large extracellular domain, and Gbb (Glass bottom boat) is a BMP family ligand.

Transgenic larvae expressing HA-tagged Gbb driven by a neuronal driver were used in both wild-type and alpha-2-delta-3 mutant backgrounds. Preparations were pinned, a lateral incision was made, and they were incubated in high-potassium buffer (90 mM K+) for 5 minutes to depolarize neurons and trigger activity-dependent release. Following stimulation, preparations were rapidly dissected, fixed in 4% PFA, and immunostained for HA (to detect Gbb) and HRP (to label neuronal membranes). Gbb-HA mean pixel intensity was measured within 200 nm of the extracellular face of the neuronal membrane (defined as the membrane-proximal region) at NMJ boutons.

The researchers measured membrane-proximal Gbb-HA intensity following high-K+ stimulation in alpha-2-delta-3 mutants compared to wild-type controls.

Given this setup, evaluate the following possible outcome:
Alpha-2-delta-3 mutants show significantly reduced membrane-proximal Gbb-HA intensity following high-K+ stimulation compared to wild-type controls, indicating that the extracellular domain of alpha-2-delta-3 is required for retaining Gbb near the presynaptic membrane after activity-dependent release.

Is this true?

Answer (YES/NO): YES